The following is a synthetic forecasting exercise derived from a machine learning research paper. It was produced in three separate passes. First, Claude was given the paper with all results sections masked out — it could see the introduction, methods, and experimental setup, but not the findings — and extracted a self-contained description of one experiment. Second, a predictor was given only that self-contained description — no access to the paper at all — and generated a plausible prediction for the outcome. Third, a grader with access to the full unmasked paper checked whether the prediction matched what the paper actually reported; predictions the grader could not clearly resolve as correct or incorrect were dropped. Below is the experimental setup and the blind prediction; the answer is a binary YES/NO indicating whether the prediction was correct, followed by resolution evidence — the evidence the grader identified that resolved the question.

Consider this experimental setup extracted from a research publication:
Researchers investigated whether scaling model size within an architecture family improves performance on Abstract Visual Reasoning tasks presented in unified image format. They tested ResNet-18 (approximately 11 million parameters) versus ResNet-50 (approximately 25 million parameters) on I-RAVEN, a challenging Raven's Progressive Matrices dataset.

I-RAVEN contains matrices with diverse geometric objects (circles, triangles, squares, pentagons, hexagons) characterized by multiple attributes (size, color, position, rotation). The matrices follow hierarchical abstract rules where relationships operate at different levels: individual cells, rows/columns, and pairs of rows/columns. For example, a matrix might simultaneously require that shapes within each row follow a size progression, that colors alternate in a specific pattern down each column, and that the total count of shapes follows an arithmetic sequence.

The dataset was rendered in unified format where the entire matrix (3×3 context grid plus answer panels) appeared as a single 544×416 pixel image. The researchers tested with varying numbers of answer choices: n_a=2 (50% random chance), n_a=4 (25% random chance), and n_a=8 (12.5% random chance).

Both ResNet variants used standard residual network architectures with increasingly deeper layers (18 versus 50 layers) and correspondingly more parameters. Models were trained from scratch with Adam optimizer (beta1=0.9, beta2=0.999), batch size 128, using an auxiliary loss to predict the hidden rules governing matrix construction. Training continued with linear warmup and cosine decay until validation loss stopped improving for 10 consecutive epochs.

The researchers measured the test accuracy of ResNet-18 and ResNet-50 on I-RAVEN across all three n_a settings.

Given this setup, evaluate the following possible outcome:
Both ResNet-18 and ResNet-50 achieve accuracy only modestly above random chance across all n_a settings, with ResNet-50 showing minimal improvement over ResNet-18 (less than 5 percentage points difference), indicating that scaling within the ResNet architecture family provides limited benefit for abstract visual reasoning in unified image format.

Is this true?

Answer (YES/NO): NO